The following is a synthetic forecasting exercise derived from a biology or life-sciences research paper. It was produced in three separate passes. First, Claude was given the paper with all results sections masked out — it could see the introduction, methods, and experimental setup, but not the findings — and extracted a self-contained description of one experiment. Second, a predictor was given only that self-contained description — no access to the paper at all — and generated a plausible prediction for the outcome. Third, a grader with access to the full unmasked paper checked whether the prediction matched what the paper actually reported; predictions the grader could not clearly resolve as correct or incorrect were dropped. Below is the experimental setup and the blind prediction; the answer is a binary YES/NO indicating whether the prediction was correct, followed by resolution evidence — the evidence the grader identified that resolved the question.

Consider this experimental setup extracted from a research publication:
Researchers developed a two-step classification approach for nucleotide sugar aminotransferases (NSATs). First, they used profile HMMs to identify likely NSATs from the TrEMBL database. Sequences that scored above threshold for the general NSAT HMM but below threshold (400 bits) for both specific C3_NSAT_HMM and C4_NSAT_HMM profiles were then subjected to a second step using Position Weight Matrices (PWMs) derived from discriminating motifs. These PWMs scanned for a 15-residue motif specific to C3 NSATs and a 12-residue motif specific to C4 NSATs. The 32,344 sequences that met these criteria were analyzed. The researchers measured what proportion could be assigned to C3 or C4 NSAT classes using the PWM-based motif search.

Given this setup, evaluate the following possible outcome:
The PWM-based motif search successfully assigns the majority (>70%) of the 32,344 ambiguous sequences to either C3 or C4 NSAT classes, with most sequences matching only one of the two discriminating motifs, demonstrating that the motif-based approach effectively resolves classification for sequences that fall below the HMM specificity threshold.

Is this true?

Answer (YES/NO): YES